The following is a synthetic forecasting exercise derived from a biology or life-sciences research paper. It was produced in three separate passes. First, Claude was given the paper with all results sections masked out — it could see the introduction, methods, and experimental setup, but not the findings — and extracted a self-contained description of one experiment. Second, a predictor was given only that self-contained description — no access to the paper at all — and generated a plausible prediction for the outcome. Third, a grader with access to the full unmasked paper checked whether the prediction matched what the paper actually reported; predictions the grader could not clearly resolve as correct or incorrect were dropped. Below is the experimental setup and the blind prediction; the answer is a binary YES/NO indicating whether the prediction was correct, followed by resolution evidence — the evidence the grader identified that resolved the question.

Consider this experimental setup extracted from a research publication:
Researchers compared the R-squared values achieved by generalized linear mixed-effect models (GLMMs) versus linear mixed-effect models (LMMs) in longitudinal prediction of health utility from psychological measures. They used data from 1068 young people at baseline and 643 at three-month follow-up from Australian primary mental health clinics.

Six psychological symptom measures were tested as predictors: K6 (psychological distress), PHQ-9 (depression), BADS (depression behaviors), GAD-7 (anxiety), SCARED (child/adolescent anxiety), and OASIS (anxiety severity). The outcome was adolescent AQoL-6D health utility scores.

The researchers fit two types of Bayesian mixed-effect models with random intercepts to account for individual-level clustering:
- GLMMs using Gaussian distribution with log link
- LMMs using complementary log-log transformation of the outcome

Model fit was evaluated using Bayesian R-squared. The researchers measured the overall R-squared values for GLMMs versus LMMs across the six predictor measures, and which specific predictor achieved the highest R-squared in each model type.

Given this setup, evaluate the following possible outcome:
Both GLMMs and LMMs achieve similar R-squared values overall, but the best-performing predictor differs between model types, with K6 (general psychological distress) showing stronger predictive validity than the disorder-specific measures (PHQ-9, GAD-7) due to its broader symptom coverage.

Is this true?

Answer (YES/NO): NO